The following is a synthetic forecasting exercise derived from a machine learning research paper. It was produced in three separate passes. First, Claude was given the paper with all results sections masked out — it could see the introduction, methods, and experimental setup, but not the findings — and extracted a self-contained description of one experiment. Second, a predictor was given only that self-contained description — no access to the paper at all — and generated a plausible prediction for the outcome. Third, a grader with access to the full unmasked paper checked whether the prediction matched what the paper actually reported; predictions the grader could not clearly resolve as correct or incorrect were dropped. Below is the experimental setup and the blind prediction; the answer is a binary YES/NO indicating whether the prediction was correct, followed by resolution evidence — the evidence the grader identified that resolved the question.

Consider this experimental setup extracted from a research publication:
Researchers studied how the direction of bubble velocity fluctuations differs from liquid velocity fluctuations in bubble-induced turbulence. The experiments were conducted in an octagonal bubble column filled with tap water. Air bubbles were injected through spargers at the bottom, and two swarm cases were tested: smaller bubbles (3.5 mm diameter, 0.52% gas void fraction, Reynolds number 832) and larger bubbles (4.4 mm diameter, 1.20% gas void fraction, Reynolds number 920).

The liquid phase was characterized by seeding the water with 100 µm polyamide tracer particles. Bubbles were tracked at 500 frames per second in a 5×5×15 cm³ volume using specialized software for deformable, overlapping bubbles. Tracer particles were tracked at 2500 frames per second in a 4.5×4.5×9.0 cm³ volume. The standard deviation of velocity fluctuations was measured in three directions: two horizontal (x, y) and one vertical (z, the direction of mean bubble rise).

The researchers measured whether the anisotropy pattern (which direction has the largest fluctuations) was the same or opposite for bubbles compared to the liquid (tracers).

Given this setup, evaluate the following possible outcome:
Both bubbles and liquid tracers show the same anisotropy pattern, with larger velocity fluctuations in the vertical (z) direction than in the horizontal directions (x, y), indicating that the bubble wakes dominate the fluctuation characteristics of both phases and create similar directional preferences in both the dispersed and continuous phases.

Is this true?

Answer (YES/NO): NO